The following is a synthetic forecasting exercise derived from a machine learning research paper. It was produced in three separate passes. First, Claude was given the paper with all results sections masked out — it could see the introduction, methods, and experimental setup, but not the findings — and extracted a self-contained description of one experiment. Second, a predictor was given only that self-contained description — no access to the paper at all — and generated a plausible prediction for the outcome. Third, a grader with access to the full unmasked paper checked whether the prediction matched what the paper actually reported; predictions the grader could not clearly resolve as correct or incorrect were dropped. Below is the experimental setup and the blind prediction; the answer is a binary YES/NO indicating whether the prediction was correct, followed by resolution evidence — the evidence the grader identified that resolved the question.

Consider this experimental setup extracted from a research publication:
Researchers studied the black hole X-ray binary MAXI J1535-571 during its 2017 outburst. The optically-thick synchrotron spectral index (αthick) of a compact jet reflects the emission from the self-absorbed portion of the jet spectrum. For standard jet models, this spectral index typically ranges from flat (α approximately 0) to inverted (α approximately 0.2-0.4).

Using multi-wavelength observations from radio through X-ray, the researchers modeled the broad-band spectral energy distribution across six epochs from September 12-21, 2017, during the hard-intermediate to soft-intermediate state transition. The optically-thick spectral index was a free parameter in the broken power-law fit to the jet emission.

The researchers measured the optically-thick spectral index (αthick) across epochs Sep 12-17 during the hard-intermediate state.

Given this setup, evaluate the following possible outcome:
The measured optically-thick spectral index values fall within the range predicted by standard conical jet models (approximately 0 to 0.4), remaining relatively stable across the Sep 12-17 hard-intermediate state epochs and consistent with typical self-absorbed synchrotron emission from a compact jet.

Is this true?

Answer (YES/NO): YES